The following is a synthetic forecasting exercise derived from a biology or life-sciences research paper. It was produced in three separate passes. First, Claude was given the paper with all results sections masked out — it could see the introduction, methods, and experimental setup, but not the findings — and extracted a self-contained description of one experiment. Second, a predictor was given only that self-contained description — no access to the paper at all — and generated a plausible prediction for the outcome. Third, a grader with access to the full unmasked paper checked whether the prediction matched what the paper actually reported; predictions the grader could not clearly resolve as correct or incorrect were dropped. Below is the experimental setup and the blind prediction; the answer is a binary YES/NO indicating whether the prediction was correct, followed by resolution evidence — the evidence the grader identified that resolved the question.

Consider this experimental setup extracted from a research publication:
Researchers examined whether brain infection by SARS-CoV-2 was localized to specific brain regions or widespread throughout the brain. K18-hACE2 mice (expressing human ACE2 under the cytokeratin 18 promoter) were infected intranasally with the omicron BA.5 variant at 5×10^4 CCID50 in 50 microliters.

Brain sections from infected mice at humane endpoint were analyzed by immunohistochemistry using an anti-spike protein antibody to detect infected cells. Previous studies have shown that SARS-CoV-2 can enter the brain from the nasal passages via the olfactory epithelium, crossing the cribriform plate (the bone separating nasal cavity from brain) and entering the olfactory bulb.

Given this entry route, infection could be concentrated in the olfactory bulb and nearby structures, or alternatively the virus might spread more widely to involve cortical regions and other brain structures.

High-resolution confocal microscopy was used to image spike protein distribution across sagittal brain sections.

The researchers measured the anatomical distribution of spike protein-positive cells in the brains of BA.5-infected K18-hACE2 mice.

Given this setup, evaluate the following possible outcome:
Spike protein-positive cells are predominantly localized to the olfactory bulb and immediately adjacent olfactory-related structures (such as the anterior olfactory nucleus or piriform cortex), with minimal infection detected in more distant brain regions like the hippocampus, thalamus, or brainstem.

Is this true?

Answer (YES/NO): NO